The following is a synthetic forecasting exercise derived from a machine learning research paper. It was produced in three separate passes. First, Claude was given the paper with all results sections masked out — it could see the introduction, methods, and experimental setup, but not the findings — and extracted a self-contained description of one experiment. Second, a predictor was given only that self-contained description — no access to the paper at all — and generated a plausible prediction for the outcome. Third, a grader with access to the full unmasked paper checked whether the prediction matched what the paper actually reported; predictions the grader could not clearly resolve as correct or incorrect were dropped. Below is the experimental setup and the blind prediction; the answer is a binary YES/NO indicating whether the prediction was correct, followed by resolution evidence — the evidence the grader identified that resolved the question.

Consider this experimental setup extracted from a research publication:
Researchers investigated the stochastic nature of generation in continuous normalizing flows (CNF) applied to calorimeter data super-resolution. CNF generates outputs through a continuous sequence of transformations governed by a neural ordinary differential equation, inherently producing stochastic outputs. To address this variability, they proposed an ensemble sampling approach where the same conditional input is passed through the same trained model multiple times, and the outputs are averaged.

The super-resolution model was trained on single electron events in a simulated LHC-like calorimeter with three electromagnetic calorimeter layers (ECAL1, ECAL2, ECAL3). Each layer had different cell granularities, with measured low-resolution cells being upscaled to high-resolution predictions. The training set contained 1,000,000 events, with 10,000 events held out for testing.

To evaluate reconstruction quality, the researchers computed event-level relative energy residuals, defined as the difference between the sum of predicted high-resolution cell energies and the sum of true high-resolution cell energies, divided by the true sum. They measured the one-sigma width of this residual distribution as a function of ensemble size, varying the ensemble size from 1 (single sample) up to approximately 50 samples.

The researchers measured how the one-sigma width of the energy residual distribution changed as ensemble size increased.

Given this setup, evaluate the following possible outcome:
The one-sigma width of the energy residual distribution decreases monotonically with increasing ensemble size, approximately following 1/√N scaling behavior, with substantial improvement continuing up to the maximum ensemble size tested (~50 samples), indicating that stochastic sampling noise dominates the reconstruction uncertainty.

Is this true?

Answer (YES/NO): NO